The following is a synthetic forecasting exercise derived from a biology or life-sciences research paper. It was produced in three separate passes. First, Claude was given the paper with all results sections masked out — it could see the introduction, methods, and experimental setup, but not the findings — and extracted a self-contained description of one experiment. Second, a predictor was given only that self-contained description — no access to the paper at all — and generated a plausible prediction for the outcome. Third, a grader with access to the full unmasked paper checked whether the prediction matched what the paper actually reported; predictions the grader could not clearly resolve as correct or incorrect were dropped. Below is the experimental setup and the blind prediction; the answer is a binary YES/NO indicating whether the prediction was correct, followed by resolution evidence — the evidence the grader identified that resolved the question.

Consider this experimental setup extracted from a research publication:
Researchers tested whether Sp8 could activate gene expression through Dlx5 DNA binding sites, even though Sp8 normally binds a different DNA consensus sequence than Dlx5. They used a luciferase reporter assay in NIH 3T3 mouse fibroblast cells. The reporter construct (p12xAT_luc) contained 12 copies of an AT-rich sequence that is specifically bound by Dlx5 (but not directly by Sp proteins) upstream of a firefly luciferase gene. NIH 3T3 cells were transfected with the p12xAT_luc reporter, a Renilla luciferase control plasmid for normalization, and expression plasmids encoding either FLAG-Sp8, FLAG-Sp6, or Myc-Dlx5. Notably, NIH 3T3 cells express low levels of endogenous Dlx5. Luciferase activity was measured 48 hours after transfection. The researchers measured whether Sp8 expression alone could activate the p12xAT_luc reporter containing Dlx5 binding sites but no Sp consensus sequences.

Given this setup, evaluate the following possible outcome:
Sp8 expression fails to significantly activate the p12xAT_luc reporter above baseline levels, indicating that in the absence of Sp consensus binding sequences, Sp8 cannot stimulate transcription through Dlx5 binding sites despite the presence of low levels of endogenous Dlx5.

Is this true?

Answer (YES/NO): YES